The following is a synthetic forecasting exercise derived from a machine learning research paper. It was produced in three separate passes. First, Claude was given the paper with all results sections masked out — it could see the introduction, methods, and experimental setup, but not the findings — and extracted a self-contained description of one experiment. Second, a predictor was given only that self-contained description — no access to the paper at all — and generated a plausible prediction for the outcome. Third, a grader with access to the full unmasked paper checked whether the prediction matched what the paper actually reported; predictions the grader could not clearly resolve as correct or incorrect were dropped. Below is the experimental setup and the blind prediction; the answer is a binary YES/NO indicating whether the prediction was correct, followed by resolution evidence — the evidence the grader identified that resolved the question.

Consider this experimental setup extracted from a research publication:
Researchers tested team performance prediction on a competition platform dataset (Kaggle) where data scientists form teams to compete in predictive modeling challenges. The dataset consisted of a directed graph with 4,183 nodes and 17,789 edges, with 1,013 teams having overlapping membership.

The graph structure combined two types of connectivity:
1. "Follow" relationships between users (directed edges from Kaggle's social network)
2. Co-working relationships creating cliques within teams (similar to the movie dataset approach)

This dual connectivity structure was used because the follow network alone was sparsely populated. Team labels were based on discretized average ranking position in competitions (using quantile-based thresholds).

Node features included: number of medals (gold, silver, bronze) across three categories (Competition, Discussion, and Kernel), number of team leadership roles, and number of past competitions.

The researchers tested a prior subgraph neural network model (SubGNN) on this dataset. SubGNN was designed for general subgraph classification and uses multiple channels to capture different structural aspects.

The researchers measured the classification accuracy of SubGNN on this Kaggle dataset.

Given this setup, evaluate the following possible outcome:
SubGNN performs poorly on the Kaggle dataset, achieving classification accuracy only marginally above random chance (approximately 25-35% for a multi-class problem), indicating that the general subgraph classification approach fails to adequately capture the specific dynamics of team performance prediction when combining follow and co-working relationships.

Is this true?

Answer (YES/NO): NO